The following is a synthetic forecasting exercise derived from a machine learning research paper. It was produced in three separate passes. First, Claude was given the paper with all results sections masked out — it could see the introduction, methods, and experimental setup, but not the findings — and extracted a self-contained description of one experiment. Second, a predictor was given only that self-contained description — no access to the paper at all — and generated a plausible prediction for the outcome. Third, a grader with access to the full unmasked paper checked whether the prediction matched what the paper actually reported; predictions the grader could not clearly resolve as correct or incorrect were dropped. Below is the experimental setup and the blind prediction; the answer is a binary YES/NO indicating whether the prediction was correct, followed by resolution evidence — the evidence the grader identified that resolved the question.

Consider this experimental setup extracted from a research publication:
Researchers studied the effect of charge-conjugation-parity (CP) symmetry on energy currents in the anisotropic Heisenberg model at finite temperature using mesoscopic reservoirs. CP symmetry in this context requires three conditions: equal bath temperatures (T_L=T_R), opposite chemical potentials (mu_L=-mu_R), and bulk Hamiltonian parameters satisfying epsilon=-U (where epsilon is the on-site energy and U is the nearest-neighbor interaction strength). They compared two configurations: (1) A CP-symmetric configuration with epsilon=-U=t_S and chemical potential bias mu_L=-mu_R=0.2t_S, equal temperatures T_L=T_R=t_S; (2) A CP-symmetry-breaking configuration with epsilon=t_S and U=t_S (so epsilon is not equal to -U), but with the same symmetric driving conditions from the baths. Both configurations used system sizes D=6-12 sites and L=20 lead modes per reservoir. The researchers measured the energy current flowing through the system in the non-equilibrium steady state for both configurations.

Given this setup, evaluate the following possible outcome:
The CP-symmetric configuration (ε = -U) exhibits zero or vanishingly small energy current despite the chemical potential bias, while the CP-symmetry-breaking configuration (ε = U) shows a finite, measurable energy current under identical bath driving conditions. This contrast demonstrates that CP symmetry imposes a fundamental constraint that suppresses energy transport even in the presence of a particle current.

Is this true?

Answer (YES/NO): YES